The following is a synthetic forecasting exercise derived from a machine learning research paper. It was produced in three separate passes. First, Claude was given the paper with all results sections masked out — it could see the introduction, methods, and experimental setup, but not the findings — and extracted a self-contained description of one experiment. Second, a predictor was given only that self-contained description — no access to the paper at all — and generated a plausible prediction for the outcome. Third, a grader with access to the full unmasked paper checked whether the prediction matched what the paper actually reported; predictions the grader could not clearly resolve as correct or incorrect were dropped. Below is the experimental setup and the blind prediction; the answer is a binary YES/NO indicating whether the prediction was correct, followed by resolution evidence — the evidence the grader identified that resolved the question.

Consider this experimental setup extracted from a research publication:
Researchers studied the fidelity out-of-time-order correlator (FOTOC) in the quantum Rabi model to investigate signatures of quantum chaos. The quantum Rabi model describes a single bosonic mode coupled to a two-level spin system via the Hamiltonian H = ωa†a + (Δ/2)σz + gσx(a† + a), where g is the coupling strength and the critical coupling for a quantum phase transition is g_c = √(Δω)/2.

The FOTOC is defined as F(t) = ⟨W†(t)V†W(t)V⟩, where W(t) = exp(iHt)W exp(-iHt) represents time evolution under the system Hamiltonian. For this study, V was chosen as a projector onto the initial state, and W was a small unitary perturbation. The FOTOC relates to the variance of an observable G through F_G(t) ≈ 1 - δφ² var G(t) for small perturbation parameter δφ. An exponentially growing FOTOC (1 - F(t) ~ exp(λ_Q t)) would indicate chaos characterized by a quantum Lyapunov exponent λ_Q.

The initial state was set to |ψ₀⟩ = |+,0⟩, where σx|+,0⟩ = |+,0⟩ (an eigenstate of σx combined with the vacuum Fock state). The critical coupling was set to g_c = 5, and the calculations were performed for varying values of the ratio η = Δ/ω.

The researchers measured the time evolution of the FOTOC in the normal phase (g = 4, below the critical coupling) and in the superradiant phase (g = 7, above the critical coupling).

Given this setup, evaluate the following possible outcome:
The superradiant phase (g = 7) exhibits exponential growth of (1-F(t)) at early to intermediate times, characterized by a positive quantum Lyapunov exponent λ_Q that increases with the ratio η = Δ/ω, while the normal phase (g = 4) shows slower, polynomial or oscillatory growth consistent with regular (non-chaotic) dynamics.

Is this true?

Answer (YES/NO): NO